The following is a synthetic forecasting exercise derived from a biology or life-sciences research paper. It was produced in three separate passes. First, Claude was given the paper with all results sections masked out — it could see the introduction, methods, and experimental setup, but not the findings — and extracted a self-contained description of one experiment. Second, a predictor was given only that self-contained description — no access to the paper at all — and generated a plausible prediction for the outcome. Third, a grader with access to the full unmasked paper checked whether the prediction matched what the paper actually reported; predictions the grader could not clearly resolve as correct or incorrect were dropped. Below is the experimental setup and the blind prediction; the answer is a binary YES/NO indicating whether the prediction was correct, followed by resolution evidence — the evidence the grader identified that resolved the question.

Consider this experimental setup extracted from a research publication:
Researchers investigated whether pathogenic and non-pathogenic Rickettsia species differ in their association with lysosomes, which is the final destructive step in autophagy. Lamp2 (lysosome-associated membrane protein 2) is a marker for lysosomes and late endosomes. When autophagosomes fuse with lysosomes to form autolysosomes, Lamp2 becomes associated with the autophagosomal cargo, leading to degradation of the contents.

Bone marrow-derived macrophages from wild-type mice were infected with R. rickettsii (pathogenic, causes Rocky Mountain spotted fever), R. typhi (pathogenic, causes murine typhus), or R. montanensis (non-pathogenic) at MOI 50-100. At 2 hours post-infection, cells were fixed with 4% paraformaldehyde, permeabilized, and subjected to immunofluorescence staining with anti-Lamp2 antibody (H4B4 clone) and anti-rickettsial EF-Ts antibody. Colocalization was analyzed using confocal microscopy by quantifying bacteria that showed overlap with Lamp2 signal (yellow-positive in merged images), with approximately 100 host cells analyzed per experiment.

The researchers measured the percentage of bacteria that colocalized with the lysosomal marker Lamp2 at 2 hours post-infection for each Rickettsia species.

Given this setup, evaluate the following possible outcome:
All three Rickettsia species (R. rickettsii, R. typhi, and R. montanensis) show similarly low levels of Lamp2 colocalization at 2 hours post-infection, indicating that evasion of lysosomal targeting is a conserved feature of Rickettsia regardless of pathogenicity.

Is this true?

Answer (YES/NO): NO